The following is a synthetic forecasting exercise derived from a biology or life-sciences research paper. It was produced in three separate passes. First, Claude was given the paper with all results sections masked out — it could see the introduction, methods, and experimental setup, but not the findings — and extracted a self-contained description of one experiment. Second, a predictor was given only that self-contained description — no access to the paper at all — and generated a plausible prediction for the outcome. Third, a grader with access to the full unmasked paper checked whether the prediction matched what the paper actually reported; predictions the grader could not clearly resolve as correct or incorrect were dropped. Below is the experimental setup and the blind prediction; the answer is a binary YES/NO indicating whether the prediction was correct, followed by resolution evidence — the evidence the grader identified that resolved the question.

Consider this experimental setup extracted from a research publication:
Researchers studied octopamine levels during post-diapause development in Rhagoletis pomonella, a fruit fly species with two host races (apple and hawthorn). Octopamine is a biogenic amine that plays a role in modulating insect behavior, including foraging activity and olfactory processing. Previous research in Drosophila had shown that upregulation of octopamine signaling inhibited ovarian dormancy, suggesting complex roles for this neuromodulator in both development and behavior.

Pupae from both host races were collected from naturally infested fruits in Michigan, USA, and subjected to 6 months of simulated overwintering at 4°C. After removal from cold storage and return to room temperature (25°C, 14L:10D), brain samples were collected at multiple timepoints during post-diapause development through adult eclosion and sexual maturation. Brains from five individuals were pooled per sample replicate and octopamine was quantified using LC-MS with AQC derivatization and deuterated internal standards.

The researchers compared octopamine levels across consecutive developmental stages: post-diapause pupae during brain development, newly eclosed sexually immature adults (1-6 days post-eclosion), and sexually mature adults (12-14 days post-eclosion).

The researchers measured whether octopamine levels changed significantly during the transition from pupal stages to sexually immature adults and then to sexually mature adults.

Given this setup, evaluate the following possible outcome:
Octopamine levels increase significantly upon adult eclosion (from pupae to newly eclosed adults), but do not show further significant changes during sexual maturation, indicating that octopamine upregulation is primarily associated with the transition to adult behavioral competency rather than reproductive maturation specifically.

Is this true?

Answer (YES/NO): NO